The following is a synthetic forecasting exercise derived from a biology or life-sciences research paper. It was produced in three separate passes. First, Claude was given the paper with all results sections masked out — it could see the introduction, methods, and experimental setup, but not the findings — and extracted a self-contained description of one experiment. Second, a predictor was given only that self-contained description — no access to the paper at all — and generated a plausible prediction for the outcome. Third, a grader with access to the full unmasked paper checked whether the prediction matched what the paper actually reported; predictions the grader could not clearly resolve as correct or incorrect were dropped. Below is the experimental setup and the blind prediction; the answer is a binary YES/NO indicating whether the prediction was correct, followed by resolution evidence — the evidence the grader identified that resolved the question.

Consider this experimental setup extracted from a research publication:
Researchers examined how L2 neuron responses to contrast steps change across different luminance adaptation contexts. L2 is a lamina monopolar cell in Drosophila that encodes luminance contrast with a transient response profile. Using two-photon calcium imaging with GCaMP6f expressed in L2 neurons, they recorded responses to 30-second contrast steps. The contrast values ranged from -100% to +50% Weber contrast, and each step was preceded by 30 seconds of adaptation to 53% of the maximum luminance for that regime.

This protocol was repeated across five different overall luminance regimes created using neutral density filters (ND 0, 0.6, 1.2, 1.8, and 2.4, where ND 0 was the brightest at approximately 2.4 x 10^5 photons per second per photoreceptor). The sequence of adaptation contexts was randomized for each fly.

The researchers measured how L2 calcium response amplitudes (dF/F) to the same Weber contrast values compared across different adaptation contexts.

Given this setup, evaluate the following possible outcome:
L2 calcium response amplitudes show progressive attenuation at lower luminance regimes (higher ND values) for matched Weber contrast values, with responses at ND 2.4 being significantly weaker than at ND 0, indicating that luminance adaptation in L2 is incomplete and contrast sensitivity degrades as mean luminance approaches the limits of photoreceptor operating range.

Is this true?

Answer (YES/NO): YES